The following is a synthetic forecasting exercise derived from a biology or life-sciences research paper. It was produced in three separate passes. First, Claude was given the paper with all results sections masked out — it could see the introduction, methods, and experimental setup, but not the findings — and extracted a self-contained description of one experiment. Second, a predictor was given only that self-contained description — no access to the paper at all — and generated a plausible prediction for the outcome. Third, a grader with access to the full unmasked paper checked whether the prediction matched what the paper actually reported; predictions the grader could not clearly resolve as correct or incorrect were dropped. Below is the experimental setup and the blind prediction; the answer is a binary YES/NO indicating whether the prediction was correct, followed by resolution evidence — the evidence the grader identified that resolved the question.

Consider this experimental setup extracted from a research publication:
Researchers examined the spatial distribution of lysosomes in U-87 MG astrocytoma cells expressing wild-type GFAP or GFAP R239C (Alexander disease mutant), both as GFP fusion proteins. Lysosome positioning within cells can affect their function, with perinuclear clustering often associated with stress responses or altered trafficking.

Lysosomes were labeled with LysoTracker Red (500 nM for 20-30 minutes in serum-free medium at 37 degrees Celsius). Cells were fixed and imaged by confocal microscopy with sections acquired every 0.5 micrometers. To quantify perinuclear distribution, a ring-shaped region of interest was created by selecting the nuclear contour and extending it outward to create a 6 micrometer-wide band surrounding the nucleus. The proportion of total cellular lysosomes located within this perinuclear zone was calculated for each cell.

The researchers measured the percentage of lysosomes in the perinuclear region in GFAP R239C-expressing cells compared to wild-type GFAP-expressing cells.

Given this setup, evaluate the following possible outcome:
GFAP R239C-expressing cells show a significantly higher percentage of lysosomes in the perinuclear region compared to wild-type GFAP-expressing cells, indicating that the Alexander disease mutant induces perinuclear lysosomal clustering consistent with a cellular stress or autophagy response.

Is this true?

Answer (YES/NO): YES